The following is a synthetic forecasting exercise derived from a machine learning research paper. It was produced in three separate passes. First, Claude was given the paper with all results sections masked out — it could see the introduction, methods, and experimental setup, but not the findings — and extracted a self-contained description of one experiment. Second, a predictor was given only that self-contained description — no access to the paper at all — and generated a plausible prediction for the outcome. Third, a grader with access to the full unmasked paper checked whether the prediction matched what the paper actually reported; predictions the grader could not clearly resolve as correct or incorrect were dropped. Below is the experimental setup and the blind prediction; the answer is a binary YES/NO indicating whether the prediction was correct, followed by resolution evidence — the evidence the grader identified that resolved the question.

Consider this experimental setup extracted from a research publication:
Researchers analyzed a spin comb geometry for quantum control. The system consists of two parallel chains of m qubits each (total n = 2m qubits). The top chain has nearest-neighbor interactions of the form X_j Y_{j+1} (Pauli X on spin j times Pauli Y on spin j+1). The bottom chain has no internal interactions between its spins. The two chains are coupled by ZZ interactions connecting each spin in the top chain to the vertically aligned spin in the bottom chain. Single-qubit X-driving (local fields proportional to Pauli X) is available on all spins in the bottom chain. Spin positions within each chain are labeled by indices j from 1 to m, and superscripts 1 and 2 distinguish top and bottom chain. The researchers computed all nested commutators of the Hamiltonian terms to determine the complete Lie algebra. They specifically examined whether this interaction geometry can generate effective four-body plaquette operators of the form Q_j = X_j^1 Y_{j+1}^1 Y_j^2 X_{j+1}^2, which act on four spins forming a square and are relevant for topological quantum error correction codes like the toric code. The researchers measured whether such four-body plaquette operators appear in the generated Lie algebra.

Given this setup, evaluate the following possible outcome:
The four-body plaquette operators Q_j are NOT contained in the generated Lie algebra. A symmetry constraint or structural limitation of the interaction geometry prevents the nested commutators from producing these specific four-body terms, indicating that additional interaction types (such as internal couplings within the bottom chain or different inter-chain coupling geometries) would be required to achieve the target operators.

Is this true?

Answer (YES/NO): NO